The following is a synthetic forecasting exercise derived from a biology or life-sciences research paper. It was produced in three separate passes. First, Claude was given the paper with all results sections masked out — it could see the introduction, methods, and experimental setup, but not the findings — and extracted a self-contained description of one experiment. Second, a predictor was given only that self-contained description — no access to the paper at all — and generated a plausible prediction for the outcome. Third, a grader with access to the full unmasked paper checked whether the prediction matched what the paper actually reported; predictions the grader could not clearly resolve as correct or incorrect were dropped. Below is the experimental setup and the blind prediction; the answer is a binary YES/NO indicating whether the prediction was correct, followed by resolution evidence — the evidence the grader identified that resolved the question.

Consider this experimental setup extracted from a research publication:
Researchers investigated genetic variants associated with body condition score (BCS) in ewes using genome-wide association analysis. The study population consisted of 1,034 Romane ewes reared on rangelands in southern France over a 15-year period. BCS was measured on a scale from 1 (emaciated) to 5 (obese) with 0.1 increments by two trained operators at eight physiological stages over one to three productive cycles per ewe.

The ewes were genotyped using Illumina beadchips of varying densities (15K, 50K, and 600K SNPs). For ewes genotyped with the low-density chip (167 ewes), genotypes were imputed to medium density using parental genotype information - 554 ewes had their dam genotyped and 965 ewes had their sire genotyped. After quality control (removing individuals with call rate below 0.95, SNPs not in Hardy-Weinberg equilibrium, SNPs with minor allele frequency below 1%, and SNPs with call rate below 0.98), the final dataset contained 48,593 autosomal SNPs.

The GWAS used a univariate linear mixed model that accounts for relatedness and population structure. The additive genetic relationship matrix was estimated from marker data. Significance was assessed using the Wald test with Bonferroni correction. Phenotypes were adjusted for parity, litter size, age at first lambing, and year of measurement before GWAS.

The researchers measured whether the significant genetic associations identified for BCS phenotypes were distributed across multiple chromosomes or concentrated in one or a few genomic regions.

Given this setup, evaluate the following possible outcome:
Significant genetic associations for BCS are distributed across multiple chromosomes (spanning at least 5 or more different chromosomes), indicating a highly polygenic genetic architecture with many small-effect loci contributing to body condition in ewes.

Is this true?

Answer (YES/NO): NO